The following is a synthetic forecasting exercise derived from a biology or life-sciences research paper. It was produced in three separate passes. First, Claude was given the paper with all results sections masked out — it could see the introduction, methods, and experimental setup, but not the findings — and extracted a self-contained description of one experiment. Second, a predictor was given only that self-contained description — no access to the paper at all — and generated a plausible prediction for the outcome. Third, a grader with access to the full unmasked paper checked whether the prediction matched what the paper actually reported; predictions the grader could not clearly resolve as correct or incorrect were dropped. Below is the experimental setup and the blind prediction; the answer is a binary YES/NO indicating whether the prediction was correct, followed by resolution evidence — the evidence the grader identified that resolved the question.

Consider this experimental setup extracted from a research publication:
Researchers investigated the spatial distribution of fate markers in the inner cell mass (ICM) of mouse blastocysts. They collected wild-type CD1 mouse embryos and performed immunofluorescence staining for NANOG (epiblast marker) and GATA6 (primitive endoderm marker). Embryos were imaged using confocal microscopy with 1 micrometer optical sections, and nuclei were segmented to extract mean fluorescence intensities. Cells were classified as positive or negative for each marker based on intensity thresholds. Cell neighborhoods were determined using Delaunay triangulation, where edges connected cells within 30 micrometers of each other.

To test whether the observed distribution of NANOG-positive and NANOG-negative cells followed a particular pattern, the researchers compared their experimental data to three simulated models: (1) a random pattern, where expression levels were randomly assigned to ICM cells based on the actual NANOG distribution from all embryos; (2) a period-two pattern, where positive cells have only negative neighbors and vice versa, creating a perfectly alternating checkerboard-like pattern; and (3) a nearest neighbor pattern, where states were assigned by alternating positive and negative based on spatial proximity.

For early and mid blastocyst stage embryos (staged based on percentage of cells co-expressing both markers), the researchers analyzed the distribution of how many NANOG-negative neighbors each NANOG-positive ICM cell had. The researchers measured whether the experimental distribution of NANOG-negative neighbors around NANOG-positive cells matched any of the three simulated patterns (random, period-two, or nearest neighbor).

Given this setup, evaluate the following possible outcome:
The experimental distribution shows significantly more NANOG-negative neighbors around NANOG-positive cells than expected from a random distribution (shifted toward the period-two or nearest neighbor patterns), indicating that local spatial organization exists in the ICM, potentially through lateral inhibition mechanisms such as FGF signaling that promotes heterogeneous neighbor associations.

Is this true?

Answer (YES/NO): NO